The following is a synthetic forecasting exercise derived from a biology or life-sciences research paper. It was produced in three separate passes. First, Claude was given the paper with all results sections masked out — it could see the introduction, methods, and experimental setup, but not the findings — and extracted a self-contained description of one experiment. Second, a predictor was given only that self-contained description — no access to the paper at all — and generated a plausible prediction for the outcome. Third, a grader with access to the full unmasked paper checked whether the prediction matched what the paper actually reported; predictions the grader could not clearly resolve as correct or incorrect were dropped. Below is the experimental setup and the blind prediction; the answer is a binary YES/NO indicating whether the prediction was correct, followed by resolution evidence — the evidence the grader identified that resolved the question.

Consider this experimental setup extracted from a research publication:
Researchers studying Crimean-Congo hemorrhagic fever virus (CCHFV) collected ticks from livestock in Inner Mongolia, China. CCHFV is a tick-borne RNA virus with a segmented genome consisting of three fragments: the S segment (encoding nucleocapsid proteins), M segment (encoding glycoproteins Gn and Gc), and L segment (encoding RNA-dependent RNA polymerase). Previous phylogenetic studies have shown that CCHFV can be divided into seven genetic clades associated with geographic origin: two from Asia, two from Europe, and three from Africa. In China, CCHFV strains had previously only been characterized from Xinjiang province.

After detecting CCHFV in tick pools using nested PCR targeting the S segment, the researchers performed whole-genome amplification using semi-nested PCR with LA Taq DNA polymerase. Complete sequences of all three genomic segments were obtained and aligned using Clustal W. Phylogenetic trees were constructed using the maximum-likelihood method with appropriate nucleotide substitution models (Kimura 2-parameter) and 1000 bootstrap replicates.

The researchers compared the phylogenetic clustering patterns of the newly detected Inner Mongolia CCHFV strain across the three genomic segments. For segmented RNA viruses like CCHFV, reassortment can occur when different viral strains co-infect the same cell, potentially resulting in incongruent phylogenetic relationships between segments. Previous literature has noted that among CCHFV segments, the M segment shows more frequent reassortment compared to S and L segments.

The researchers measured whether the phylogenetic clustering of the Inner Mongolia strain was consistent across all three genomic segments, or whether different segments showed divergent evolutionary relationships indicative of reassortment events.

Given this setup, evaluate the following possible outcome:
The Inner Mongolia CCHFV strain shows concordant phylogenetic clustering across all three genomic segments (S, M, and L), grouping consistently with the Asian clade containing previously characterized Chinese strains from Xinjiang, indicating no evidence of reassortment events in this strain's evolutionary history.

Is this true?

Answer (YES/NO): NO